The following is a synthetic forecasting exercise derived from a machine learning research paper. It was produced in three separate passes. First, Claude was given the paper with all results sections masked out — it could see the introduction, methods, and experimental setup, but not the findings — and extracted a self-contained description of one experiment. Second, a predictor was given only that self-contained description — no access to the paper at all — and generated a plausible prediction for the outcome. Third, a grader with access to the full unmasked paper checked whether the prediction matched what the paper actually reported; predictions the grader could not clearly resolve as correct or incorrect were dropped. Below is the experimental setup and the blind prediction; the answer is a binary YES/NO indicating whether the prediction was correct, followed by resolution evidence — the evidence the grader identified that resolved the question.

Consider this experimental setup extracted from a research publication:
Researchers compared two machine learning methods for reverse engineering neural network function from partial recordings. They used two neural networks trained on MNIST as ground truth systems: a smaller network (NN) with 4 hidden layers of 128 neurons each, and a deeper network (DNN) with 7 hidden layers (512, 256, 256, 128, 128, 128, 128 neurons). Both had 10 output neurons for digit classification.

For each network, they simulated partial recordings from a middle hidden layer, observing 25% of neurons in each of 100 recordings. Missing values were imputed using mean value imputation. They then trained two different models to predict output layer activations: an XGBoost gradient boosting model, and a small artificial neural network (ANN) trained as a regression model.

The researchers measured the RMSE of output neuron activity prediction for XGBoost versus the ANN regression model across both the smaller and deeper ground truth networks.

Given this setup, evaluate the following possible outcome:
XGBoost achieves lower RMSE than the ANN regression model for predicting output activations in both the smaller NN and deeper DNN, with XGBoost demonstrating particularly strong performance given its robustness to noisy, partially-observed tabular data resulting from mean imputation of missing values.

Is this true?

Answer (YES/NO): NO